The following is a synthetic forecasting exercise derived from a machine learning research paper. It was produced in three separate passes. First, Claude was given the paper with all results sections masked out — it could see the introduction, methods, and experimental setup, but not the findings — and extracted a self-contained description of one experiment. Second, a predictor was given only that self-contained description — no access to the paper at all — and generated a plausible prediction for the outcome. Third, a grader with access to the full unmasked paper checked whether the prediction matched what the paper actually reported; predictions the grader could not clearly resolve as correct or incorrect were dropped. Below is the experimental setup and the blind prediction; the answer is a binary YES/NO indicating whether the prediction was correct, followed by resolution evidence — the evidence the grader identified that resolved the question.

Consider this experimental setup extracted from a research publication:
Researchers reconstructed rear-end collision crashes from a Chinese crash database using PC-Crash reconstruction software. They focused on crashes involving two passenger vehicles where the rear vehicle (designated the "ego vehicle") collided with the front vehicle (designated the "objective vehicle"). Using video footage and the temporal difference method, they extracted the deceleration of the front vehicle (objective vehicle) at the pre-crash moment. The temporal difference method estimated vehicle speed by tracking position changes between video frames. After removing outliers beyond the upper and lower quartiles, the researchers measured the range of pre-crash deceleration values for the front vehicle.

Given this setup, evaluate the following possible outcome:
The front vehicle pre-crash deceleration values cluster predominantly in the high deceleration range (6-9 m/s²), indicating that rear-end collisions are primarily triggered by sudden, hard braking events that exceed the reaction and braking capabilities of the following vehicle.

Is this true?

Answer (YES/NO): NO